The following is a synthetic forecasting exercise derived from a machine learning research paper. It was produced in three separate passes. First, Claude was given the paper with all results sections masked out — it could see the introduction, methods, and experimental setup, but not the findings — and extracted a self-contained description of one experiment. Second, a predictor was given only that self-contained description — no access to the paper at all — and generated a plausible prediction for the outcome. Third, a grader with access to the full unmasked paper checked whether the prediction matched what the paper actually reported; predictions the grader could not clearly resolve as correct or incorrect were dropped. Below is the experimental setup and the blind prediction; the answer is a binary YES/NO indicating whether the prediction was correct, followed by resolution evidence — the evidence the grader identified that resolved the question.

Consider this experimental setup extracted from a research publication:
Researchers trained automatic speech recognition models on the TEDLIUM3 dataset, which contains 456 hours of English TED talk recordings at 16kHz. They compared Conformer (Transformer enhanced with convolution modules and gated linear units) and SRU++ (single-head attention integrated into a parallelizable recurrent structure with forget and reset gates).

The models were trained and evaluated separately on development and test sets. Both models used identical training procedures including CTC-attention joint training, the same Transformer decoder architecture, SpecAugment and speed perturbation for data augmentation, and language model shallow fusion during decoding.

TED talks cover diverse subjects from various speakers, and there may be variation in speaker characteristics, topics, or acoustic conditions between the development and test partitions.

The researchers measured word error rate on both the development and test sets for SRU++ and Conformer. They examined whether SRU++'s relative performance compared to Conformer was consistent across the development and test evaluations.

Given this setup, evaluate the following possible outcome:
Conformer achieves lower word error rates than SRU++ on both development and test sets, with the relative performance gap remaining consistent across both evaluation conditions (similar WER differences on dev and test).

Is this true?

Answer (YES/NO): NO